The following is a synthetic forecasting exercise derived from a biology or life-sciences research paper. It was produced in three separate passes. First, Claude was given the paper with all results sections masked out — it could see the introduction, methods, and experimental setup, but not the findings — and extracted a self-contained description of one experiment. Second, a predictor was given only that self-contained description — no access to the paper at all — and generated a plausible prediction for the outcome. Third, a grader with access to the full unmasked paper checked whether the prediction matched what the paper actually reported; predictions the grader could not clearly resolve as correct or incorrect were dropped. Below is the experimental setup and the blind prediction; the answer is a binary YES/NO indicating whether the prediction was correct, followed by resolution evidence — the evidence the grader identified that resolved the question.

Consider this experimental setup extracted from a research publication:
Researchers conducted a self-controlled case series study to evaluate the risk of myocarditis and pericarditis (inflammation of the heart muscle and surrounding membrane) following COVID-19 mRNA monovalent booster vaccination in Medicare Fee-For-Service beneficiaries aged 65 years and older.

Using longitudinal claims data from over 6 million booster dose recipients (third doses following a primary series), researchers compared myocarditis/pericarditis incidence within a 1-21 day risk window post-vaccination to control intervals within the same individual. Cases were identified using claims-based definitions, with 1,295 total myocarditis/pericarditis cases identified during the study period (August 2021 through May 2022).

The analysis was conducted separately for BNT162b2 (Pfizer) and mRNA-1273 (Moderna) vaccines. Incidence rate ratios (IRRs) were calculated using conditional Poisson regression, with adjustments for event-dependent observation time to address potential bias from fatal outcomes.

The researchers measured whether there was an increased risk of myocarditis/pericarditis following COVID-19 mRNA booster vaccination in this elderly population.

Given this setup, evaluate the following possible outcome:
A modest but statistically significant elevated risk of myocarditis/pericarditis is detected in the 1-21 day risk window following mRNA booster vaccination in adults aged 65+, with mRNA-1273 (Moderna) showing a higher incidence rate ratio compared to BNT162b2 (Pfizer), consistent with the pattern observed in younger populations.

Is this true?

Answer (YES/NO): NO